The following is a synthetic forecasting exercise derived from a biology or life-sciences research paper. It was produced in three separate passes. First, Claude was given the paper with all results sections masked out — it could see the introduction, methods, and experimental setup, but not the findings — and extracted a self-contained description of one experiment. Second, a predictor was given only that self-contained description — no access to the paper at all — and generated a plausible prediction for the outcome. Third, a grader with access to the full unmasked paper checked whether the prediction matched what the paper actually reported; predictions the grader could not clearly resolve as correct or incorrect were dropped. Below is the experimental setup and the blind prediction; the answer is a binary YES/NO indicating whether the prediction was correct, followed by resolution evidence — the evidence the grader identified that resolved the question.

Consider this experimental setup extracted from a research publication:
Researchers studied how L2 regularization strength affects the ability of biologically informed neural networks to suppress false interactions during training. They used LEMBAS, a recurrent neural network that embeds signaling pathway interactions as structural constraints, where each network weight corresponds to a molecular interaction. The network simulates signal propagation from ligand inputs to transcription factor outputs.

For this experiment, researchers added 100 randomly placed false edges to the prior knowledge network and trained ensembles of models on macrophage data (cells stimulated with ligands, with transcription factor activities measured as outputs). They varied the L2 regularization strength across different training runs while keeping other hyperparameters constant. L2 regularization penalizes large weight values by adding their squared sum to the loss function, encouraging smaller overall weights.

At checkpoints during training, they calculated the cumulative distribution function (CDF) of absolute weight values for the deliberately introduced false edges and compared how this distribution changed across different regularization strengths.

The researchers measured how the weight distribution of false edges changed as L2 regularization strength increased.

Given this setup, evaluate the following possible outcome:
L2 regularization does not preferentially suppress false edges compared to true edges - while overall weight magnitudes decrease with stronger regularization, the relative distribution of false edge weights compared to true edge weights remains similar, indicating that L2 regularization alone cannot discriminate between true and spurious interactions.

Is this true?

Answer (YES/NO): NO